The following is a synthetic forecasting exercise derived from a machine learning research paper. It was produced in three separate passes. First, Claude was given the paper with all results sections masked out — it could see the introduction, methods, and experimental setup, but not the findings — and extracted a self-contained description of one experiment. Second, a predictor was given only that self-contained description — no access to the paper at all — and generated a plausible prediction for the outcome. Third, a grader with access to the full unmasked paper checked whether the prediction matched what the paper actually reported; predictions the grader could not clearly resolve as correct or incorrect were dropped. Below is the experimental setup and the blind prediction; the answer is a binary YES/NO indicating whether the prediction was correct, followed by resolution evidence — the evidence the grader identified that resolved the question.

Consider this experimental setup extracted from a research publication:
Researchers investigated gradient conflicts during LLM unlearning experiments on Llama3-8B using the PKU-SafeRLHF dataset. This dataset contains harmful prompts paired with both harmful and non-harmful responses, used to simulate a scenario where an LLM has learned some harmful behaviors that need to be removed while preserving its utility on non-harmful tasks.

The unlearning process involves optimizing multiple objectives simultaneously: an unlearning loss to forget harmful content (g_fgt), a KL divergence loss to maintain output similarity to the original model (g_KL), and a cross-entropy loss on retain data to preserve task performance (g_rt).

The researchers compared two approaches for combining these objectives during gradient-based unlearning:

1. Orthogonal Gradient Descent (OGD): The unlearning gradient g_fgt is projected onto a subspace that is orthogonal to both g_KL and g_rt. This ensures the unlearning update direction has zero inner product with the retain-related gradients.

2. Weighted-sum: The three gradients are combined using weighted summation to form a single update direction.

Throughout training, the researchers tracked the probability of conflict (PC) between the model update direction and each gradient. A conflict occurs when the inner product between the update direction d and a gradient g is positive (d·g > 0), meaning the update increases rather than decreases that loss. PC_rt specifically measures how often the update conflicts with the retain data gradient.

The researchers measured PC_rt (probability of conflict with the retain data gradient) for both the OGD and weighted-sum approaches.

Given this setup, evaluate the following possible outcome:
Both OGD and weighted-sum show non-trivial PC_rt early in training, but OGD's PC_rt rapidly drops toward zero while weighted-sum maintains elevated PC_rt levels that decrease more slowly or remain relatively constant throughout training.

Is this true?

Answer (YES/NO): NO